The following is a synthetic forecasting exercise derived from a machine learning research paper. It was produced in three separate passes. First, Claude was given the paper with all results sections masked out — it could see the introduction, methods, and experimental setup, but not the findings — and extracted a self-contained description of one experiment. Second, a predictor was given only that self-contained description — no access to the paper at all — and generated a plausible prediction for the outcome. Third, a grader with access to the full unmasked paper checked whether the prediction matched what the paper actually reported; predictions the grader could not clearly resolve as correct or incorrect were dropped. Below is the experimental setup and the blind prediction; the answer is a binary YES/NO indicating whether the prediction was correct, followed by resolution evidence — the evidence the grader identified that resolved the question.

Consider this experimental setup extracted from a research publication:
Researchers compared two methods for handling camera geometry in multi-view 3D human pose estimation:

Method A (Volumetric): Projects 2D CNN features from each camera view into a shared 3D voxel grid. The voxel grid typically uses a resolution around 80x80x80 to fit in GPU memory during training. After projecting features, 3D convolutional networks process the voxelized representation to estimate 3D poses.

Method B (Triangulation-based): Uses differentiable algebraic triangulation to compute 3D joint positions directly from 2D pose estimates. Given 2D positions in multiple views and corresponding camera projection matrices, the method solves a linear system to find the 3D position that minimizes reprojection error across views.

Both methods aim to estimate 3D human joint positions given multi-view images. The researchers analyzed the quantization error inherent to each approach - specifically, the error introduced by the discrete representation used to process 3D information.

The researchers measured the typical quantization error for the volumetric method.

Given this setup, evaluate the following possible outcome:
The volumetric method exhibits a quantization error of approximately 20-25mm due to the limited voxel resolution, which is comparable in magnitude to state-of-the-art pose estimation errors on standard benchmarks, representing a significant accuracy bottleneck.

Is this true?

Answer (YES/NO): NO